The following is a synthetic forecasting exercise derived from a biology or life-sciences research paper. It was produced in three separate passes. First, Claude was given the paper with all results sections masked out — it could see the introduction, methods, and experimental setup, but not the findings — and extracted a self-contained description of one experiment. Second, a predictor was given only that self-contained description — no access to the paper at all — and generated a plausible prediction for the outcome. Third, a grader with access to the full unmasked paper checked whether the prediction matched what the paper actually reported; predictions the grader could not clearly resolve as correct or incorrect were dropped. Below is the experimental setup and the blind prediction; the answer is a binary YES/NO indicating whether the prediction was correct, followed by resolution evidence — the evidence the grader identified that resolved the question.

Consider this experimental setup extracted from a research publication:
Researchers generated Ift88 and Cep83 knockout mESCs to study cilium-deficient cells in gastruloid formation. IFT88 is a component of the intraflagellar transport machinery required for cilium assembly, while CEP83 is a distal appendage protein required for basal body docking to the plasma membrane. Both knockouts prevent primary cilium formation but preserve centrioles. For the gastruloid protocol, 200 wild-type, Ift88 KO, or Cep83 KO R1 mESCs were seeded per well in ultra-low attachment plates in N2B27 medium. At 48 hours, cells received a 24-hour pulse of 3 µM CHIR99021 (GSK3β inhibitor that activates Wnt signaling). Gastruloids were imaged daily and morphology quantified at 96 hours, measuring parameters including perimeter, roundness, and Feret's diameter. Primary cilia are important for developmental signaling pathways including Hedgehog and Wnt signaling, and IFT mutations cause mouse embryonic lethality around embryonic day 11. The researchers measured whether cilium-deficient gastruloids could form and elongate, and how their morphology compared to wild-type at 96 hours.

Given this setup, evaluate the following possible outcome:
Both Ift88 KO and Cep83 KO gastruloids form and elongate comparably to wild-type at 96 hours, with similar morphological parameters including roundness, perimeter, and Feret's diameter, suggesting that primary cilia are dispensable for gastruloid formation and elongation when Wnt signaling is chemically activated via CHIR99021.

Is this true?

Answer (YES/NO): NO